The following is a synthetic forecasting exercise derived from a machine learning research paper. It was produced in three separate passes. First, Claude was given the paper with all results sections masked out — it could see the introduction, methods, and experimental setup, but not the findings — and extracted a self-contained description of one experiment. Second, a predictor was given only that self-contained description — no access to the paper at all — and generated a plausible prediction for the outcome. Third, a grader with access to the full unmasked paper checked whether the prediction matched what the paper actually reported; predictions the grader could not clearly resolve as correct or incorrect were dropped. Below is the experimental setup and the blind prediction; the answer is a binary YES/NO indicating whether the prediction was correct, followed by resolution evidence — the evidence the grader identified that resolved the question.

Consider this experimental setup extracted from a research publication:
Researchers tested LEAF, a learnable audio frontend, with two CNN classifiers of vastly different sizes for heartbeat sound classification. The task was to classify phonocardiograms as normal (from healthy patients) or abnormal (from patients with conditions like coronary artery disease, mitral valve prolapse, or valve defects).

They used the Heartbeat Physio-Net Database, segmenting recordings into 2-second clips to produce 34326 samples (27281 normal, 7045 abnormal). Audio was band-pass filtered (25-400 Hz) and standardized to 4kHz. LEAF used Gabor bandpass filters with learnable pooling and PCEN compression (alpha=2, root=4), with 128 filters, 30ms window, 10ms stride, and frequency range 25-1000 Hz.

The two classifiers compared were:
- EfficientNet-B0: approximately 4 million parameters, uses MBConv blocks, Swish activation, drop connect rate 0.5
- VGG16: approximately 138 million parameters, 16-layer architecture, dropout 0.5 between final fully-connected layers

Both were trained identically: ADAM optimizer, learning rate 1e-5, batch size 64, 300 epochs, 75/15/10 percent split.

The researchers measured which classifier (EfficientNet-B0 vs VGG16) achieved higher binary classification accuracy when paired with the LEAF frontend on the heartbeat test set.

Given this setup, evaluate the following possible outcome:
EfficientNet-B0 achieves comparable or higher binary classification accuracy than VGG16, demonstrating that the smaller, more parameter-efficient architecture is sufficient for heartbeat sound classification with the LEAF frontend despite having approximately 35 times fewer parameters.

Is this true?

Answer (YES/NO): NO